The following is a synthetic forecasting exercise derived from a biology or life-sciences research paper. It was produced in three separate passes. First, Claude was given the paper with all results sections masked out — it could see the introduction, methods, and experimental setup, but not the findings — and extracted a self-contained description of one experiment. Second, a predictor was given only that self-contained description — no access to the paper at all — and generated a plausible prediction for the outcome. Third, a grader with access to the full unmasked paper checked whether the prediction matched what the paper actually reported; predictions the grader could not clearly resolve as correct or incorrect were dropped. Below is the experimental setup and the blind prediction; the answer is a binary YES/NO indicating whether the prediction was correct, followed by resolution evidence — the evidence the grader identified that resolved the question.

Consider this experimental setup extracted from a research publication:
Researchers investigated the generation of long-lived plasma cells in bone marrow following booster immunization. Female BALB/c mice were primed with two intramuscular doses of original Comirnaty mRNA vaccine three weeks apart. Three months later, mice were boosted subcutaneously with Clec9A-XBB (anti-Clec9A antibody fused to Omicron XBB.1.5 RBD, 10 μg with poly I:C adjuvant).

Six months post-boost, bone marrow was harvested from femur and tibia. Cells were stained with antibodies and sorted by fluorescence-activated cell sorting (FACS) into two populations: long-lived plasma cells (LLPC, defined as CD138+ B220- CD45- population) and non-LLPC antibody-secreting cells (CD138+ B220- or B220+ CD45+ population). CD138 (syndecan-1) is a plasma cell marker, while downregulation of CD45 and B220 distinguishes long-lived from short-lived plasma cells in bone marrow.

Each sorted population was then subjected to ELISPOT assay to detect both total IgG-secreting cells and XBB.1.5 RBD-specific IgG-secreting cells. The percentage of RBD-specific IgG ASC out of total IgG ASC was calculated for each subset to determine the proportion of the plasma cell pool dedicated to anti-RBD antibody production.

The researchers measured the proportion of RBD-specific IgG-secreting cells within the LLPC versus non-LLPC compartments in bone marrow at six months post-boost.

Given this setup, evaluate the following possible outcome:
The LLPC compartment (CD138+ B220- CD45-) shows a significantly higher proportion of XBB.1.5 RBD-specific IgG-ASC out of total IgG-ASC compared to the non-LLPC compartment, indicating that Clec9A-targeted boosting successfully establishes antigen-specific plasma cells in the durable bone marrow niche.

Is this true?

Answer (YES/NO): YES